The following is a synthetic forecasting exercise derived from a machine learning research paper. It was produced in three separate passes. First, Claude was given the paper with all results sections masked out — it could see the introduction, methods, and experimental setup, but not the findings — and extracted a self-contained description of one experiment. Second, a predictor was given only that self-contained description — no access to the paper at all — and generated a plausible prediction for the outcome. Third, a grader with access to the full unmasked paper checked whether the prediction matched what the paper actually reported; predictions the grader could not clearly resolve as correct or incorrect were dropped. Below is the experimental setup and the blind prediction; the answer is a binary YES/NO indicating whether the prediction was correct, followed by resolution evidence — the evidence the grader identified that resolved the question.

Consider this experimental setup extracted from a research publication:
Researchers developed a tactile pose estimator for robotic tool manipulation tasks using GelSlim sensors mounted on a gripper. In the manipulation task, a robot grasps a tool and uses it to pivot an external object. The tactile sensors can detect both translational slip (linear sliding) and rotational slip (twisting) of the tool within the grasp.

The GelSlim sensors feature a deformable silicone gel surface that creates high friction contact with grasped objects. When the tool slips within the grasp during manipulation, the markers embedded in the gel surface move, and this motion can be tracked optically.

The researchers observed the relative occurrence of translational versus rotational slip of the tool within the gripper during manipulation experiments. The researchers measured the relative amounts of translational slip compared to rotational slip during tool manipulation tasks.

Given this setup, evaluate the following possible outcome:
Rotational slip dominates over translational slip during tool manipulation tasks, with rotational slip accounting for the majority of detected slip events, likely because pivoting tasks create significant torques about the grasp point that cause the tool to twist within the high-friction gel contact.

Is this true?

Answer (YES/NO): YES